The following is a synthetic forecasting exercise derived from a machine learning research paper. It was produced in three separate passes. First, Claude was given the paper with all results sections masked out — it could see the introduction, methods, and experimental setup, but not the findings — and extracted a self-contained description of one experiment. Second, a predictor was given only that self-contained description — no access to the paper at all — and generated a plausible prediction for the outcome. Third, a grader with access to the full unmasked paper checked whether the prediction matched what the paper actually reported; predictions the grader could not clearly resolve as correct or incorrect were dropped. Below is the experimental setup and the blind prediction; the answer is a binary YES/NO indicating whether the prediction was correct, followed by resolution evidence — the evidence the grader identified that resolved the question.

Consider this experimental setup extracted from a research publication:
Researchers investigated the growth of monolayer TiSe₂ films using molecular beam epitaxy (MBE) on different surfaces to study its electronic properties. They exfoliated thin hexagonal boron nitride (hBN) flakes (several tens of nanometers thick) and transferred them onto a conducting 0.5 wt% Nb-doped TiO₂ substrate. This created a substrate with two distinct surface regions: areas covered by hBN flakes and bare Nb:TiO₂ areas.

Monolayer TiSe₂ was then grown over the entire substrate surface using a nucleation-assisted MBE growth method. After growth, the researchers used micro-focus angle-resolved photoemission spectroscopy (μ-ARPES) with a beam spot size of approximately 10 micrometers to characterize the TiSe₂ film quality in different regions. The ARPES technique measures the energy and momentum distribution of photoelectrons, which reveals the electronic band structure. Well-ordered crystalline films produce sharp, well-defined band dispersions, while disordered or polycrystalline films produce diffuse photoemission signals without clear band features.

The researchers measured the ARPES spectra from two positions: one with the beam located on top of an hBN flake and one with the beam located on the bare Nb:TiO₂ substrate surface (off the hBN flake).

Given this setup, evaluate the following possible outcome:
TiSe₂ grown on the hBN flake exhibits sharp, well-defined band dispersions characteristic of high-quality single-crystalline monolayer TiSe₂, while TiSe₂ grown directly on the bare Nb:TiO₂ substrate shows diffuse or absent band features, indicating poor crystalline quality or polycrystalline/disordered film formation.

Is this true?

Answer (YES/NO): YES